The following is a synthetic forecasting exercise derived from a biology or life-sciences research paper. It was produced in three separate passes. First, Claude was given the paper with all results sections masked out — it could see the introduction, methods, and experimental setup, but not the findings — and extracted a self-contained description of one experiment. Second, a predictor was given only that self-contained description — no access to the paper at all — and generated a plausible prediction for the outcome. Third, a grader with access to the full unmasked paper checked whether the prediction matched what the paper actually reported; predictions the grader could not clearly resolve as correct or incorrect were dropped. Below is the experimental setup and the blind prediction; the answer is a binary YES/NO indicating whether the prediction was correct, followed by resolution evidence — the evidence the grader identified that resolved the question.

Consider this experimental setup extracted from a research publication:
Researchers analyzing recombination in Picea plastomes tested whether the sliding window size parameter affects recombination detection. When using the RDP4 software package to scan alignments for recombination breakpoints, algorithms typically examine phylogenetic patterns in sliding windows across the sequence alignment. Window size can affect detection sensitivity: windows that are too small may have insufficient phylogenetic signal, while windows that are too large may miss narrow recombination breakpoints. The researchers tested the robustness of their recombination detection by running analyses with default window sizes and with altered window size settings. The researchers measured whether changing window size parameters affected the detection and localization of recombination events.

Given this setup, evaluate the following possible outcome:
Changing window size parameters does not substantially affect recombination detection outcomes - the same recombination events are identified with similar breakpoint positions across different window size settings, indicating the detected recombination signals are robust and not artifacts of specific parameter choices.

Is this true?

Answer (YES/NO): YES